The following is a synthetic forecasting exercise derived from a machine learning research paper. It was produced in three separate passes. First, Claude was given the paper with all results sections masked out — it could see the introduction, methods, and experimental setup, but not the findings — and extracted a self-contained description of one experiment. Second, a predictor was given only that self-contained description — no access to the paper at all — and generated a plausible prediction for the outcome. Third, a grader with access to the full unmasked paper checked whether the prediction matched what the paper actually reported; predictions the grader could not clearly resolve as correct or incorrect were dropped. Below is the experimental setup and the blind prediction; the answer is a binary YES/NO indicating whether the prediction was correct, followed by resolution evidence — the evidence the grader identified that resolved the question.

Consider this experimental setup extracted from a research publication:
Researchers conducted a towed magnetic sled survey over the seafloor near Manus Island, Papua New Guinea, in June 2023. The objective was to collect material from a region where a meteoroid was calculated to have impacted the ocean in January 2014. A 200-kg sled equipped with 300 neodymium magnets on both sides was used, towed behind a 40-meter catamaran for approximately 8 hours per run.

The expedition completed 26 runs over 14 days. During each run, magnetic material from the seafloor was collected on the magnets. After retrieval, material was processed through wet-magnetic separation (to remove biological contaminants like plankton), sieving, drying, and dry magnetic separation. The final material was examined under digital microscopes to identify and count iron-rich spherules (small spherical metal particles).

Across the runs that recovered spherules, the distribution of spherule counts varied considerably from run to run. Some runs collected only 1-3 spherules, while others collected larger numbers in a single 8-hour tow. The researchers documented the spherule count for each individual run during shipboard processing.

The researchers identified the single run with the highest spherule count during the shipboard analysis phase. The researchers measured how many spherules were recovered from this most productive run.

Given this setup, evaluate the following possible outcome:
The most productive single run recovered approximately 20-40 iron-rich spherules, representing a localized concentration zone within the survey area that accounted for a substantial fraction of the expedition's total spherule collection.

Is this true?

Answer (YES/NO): NO